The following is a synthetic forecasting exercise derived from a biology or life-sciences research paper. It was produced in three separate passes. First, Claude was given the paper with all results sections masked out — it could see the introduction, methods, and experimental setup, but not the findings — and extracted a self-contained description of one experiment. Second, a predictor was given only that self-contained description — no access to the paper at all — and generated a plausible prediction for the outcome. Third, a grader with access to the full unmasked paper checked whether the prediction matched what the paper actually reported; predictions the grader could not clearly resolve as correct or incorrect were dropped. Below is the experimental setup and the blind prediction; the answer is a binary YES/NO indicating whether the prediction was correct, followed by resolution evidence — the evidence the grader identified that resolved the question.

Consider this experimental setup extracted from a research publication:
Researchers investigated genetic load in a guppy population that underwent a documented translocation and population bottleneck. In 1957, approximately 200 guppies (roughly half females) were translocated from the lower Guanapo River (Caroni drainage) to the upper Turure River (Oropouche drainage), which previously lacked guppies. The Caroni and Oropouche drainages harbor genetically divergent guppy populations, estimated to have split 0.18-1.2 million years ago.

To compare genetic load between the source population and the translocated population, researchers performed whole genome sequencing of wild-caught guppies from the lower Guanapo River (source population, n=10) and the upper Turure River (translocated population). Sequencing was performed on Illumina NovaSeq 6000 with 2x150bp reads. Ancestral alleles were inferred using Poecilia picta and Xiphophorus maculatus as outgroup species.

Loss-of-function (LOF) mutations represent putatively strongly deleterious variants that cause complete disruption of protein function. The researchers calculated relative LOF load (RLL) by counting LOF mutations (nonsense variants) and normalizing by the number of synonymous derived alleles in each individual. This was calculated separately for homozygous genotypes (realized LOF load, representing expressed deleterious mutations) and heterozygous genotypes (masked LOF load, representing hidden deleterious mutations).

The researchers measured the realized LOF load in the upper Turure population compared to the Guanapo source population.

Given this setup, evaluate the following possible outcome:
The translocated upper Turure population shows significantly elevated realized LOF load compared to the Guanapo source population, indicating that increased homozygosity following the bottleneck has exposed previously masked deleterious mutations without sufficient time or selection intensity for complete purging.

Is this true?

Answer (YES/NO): NO